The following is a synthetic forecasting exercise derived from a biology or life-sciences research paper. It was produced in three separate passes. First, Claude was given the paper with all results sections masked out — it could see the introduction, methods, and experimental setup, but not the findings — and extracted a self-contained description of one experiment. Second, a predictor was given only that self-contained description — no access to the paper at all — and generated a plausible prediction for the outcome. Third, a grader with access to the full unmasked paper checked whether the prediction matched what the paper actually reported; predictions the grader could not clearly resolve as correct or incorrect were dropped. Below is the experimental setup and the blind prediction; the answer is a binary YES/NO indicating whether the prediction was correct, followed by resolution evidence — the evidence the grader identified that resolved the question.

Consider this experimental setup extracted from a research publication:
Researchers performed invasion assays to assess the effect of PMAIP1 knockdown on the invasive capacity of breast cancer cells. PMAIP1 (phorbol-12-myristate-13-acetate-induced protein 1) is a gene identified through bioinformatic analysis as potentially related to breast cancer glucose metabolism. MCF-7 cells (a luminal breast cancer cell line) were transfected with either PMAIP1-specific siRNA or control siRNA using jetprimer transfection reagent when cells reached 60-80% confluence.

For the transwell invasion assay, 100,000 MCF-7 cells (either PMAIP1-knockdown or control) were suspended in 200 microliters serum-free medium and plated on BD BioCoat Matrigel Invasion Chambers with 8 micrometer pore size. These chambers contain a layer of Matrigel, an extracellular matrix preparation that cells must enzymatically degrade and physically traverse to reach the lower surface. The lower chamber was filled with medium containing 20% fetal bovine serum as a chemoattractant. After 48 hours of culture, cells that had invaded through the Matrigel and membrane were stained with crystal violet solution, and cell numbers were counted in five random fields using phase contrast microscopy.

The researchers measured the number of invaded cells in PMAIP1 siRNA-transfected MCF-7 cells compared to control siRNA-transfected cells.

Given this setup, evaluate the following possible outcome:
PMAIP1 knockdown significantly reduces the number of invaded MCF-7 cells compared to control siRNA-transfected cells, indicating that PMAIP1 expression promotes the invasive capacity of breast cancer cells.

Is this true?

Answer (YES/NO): NO